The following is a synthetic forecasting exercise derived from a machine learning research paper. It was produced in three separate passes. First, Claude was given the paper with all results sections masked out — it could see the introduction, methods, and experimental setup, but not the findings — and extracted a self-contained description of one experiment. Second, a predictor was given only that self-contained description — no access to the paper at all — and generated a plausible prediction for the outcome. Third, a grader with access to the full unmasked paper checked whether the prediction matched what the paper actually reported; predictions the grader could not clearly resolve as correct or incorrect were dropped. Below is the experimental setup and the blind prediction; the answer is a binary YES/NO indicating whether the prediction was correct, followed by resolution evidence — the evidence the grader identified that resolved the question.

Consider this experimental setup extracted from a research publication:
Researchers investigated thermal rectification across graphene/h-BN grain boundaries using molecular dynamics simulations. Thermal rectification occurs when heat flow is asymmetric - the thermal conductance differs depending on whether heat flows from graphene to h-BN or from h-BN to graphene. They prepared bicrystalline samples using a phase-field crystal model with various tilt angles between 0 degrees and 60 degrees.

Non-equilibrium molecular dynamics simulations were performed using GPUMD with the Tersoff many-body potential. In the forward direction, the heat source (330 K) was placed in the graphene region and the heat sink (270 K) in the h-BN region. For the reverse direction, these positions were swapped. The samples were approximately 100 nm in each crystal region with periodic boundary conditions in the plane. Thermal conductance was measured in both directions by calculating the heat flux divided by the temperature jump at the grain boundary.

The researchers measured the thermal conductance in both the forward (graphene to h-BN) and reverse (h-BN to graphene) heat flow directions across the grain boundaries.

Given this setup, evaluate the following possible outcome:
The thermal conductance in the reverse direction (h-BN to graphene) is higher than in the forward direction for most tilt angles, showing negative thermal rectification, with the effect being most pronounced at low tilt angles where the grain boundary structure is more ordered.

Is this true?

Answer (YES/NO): NO